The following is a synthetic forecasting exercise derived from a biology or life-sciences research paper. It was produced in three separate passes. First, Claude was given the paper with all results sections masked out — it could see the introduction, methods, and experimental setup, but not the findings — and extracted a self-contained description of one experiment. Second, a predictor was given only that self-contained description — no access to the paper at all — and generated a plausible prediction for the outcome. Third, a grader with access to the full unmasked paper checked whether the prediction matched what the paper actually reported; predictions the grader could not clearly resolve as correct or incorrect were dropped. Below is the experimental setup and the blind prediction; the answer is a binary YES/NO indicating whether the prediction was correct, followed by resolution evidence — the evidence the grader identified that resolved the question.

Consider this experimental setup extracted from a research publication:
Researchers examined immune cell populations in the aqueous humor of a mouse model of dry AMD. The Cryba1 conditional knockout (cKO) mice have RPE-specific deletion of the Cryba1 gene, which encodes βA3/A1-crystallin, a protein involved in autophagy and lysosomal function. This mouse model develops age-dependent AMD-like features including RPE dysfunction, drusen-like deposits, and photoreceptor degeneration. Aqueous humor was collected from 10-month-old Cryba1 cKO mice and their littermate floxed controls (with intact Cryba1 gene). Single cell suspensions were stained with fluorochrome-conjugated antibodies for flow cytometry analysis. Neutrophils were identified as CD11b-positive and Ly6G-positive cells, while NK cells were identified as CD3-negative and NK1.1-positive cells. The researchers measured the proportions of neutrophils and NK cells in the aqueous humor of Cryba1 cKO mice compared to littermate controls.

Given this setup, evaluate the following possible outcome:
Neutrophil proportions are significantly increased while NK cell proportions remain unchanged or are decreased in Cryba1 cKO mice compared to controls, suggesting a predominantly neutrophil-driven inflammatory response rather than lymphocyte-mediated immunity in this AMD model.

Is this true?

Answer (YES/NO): NO